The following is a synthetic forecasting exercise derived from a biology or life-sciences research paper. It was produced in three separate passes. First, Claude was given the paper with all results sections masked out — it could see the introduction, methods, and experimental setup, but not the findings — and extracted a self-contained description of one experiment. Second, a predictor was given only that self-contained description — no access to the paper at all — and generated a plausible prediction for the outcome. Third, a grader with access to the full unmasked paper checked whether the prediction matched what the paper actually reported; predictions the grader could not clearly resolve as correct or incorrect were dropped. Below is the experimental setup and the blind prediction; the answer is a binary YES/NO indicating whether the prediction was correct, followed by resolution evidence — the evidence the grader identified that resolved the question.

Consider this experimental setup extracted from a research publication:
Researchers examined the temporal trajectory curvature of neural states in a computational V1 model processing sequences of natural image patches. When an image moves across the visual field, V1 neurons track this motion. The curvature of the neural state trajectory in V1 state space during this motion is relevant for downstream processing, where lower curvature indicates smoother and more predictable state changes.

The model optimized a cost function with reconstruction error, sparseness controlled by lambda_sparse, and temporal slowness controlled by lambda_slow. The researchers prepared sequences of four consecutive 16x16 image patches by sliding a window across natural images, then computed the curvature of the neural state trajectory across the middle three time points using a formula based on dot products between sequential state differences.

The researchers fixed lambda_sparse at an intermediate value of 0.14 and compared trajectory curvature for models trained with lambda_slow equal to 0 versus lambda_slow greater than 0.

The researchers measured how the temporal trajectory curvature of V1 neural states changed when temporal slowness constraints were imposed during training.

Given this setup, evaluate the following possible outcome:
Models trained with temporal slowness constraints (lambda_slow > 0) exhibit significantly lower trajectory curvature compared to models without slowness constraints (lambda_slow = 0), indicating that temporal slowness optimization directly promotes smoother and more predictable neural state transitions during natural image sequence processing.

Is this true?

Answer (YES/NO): YES